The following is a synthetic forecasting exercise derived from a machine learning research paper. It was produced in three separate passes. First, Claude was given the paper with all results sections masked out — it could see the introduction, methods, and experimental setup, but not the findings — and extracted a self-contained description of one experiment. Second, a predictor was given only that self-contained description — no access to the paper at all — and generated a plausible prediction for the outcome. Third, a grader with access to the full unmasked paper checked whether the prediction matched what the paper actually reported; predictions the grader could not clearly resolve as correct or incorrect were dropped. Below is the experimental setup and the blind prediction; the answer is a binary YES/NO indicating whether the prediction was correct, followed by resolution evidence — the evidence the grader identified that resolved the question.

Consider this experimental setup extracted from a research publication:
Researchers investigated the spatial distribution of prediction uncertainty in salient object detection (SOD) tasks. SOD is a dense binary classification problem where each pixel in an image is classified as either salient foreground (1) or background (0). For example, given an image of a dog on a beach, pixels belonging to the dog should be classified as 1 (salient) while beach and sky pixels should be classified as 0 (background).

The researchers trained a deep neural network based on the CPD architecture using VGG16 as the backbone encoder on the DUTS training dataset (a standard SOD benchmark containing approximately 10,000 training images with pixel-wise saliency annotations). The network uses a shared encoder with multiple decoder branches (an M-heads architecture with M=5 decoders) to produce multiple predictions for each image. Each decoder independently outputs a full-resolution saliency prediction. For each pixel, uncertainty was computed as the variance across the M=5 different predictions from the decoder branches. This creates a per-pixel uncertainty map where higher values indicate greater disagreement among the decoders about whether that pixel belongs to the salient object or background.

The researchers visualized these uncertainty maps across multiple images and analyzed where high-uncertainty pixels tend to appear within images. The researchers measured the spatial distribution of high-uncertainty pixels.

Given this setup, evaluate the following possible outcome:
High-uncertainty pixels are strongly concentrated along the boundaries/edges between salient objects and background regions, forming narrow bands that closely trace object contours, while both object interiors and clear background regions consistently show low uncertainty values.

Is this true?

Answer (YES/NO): YES